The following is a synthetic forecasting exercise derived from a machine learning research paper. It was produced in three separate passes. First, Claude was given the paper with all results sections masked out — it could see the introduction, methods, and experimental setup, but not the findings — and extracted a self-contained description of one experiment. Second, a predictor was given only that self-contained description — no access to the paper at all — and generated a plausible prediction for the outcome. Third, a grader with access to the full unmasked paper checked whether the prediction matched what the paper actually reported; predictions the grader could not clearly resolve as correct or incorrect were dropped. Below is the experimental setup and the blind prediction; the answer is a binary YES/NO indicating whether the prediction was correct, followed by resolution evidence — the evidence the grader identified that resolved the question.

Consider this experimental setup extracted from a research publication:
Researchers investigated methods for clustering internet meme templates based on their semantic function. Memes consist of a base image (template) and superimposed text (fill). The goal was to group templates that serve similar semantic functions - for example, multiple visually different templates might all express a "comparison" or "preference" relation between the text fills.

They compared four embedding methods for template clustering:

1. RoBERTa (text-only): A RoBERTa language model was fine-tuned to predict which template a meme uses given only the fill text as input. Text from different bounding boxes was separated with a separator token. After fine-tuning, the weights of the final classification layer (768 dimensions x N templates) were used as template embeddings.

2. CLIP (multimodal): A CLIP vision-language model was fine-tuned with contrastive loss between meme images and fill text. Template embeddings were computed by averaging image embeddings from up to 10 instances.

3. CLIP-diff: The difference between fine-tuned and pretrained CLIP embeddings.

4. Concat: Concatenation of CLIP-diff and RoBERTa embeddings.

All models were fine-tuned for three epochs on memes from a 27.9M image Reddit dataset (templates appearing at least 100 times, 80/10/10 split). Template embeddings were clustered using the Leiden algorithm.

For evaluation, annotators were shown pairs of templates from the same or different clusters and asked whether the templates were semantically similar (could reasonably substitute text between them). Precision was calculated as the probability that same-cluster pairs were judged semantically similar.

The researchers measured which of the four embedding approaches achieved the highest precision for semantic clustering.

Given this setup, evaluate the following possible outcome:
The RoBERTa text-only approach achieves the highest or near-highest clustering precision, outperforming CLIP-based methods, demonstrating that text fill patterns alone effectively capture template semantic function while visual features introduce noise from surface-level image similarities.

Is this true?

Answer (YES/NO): YES